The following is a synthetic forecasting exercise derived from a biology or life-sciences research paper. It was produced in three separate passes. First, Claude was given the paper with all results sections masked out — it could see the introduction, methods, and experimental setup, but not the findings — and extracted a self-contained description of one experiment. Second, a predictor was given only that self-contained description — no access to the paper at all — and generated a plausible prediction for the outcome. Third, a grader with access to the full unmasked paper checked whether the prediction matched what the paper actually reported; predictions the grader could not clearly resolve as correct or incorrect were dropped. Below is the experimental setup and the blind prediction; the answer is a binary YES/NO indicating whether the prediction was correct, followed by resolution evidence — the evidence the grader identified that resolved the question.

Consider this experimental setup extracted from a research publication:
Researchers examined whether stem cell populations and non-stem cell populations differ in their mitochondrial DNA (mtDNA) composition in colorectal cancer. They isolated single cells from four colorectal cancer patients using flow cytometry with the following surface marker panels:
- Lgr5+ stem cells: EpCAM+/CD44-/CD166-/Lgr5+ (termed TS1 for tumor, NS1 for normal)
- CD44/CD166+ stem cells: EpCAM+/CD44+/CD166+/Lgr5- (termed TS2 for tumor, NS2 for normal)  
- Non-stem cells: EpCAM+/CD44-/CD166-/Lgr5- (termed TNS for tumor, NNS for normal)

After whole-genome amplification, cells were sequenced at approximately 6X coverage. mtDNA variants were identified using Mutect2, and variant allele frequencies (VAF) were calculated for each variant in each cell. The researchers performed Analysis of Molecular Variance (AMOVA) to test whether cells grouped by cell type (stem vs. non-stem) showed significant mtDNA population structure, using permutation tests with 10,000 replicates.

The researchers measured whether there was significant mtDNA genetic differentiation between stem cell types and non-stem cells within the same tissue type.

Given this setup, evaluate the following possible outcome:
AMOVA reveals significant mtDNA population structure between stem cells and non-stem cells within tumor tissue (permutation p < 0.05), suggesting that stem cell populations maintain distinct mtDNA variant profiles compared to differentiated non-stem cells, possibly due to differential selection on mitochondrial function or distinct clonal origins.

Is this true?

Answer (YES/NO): YES